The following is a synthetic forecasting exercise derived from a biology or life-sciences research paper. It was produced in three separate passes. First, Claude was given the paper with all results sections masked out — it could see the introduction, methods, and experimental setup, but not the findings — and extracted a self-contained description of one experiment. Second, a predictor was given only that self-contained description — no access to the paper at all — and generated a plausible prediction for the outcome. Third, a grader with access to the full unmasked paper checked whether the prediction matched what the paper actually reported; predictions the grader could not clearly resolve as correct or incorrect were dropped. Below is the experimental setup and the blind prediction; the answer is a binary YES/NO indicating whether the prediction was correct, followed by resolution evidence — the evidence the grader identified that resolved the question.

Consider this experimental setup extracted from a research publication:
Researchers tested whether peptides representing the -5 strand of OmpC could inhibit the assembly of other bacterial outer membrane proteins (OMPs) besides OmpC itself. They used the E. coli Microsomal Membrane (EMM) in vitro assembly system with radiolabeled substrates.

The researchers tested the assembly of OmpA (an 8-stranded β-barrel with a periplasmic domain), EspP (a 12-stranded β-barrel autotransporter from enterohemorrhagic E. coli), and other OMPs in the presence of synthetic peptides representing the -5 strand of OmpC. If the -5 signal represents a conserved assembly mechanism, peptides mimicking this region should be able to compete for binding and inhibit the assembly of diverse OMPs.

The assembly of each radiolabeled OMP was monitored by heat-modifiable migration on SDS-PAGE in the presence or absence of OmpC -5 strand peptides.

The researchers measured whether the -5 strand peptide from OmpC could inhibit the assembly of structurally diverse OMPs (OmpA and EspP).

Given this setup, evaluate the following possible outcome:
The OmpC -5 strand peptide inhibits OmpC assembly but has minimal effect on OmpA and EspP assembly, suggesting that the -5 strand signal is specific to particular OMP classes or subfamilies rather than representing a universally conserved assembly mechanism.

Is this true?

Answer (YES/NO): NO